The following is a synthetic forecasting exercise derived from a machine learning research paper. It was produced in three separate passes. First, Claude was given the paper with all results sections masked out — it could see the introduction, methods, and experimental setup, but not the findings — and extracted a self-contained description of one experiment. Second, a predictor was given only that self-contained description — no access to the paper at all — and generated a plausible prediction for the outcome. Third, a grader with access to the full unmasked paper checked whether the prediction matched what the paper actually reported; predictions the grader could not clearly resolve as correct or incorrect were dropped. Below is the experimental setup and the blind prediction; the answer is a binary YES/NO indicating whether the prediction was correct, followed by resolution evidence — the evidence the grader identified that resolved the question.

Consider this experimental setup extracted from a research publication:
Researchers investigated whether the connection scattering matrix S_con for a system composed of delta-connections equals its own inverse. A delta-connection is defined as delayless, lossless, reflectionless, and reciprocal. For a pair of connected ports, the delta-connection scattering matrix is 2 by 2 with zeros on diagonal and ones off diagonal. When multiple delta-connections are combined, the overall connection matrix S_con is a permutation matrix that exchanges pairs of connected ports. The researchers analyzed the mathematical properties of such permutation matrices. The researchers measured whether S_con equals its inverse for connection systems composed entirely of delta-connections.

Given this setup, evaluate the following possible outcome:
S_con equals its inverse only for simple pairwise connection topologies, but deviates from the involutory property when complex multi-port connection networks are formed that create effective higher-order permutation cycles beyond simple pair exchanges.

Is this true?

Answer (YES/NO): NO